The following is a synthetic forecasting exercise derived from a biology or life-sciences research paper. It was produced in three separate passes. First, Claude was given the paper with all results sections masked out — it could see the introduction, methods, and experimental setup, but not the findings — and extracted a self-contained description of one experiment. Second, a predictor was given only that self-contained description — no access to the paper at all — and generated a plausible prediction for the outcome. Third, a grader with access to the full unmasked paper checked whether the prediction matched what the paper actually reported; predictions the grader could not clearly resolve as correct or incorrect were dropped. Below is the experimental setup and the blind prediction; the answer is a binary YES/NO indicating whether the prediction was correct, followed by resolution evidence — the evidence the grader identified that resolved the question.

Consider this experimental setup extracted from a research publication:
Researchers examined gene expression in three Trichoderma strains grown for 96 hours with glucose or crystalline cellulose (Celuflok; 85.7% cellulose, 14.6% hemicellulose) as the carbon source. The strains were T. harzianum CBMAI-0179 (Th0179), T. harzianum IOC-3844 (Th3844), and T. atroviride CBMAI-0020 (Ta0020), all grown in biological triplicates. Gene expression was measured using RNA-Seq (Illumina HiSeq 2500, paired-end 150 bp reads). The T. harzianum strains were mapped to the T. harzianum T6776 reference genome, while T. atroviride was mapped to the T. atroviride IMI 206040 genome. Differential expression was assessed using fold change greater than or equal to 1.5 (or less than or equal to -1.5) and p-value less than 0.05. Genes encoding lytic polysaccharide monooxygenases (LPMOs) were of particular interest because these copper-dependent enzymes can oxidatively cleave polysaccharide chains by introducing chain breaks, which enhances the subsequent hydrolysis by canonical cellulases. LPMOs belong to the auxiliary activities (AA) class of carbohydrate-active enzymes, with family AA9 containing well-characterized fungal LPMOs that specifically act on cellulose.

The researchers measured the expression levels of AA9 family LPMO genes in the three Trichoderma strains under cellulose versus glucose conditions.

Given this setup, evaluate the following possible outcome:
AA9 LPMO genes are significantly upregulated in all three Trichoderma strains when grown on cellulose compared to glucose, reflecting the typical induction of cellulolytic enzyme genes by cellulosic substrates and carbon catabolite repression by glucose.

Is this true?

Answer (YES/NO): NO